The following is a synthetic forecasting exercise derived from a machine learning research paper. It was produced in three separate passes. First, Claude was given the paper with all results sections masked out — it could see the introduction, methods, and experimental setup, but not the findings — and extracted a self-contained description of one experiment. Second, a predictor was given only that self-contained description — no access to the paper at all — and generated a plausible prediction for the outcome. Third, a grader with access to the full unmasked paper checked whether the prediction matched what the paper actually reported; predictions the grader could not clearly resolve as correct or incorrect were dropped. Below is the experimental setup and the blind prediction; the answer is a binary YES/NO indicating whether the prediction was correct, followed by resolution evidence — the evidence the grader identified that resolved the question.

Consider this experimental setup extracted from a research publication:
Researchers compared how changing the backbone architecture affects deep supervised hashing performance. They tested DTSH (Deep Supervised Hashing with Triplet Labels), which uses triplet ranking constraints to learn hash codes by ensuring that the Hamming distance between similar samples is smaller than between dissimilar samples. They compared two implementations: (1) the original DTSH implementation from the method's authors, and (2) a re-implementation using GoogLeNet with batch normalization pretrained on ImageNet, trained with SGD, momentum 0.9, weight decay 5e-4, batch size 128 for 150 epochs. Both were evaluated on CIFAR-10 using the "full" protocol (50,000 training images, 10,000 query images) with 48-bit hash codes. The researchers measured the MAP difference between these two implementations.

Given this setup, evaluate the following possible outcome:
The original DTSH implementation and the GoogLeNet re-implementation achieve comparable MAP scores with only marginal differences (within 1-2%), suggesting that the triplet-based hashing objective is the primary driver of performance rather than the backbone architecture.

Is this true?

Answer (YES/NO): NO